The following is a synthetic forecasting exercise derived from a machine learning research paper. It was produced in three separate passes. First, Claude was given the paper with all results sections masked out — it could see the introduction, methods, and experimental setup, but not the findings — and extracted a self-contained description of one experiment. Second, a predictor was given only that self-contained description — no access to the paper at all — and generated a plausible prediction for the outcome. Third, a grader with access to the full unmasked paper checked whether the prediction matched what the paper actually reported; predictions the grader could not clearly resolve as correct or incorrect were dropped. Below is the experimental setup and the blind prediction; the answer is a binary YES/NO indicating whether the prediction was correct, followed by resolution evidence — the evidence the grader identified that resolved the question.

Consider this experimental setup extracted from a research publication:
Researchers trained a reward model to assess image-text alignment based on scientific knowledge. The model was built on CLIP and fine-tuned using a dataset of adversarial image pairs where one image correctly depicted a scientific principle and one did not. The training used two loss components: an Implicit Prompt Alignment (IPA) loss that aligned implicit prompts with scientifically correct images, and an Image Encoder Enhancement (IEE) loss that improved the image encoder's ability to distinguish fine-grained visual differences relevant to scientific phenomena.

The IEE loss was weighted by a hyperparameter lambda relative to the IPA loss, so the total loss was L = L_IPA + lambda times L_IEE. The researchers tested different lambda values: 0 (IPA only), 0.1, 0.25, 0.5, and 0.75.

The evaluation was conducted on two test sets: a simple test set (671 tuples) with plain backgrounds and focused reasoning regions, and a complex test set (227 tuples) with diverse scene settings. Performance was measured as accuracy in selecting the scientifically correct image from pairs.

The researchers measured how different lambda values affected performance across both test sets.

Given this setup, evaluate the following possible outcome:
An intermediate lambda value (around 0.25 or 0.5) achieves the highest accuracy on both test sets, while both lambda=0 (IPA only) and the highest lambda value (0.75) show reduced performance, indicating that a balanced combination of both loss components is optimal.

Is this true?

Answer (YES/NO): NO